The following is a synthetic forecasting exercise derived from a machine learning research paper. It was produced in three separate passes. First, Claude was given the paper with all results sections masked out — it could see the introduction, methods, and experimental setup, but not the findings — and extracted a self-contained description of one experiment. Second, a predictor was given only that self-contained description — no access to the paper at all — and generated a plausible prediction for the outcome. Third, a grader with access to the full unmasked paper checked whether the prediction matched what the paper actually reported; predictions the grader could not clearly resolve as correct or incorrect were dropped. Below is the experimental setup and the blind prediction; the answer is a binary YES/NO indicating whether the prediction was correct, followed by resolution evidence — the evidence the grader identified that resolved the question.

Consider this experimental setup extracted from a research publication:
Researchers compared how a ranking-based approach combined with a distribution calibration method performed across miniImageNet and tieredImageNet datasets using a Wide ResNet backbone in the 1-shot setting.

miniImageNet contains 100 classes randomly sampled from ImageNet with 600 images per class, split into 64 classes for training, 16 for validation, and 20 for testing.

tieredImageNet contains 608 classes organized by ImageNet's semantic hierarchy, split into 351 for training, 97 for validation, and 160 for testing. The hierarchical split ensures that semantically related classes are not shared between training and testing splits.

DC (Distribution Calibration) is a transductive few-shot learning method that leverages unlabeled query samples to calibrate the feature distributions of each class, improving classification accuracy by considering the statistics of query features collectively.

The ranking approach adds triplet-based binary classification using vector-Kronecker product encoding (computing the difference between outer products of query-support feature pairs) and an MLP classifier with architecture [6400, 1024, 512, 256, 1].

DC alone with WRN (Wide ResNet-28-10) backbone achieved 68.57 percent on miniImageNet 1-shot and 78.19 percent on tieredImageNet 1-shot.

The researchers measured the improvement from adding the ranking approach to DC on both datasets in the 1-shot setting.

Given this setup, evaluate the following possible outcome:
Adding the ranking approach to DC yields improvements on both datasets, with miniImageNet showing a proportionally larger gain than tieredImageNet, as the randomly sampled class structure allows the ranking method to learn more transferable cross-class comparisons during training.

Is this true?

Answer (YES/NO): YES